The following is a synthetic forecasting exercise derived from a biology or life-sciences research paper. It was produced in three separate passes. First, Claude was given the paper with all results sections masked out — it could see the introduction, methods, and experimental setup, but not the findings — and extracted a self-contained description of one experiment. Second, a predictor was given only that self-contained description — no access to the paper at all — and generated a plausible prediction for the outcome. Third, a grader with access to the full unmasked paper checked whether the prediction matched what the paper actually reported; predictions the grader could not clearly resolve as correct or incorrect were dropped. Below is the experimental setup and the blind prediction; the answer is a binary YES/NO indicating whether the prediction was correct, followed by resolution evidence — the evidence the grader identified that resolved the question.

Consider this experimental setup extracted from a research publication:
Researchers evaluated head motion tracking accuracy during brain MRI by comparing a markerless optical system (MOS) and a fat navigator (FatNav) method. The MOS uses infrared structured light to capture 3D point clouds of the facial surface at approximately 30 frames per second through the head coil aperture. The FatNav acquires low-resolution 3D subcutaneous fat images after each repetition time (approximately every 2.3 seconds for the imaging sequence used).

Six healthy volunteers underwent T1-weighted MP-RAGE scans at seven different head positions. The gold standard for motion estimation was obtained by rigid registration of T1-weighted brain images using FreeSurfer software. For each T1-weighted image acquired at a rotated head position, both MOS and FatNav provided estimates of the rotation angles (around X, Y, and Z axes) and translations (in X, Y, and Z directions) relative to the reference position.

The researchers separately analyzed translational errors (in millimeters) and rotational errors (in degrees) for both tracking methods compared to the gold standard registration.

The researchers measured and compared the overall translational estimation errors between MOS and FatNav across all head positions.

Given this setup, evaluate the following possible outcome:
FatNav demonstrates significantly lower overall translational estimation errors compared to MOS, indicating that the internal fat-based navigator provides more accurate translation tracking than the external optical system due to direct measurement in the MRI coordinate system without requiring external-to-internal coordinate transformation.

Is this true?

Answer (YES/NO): NO